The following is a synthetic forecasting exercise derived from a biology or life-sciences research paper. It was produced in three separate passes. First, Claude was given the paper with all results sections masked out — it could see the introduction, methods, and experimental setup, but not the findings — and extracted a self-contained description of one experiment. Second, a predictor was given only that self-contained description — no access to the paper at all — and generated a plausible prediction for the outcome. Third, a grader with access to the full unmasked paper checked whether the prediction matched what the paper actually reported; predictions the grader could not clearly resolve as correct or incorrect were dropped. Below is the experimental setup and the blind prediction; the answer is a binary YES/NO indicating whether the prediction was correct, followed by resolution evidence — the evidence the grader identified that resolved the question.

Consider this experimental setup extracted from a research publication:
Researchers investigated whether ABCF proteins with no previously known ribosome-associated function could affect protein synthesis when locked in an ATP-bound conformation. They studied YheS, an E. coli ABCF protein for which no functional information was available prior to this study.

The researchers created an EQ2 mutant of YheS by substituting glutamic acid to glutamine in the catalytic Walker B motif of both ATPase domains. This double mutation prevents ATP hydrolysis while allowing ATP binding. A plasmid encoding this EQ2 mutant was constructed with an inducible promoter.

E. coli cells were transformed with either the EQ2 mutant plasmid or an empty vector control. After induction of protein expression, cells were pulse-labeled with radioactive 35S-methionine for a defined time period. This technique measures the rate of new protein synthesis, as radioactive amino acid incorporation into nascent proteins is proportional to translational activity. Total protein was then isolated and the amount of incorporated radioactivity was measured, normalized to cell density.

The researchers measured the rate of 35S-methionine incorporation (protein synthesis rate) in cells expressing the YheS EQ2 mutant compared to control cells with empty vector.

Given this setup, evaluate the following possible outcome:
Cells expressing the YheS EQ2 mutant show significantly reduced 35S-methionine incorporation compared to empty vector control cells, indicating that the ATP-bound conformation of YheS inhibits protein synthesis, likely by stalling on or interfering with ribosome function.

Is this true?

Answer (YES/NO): YES